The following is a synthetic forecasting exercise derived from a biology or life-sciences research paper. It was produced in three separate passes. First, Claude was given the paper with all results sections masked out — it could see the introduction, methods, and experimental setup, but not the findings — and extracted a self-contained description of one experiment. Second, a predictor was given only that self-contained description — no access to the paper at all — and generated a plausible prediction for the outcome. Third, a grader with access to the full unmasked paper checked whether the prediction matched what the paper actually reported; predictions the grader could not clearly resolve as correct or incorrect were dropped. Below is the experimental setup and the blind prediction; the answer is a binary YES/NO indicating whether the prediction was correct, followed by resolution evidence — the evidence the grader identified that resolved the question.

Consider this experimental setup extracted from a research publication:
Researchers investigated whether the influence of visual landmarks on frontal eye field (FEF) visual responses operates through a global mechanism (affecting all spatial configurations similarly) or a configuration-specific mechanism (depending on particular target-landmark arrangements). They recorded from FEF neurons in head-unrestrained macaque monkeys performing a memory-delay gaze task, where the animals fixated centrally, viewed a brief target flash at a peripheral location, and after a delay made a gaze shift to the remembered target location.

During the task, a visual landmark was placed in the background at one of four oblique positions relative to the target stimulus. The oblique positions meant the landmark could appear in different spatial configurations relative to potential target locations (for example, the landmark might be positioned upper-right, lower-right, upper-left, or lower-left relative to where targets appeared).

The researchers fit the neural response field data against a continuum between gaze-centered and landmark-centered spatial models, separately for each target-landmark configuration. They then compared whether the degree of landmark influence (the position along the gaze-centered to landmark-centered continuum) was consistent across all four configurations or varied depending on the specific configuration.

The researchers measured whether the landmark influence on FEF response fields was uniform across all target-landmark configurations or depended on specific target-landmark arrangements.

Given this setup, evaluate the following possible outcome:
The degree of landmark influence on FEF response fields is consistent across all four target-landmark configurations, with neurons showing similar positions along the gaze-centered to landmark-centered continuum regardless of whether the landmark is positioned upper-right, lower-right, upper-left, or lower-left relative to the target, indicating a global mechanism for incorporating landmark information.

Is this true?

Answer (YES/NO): NO